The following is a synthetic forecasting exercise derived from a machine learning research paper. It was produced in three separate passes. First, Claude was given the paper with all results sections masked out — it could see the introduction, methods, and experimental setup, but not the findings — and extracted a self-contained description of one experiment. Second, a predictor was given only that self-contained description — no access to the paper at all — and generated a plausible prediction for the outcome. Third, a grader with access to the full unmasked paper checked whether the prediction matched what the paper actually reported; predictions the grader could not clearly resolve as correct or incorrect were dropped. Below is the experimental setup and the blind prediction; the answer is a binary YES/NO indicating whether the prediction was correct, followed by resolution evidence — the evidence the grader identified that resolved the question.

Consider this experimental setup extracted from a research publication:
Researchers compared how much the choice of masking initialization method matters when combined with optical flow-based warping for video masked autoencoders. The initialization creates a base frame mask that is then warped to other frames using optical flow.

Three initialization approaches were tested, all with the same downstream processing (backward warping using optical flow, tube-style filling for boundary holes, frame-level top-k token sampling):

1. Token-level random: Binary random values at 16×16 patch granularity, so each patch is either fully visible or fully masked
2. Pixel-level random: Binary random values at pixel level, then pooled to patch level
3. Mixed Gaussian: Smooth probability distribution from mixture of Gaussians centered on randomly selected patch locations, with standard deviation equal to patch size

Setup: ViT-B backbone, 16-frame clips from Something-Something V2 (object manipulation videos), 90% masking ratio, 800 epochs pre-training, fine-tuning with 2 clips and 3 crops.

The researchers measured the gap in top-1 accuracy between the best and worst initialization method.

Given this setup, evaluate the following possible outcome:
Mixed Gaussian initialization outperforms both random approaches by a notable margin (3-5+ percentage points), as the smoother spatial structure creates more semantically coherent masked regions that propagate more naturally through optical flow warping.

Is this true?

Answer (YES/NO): NO